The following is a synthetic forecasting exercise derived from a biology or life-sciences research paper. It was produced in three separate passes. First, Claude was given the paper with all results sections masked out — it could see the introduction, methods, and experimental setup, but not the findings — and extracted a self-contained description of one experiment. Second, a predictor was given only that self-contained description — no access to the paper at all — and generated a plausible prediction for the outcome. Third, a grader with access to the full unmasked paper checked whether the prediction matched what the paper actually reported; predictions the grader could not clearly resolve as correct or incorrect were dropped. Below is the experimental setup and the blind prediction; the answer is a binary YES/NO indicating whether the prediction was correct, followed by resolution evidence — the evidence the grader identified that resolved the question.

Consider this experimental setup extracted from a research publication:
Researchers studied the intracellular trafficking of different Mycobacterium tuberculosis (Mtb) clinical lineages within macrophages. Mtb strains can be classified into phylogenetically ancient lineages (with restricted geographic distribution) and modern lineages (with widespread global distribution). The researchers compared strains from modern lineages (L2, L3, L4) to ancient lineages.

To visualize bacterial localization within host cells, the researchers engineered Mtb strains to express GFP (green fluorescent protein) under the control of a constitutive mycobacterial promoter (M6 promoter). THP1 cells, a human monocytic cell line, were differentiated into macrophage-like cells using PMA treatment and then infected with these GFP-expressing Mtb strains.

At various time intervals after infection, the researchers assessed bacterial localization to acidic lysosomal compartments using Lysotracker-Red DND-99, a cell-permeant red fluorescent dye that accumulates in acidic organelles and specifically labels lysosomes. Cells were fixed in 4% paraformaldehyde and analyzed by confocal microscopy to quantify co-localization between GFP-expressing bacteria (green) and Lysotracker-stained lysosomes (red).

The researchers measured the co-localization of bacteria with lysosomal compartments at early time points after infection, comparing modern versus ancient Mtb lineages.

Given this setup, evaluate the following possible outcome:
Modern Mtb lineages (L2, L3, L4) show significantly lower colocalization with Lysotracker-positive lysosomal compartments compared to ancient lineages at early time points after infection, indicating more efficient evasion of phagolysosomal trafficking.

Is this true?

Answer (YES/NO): NO